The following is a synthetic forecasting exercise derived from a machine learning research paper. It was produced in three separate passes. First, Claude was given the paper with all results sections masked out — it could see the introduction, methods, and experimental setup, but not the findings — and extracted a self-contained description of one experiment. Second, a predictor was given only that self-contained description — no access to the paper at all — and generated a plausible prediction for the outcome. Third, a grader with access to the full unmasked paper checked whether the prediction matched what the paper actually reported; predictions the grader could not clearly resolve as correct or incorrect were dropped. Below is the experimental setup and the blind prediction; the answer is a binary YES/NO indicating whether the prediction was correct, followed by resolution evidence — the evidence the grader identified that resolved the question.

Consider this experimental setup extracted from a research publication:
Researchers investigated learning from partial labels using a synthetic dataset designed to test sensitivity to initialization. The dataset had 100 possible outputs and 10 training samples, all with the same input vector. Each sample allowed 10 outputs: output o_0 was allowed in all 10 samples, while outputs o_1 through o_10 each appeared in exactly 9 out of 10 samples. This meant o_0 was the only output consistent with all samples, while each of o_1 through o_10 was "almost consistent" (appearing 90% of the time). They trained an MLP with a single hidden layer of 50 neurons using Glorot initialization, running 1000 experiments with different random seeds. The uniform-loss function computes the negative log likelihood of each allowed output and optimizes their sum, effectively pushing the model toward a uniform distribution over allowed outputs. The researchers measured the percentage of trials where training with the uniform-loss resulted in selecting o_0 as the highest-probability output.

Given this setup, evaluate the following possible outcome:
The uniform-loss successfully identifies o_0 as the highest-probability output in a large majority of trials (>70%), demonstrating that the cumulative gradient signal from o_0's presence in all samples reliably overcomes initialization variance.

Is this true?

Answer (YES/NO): YES